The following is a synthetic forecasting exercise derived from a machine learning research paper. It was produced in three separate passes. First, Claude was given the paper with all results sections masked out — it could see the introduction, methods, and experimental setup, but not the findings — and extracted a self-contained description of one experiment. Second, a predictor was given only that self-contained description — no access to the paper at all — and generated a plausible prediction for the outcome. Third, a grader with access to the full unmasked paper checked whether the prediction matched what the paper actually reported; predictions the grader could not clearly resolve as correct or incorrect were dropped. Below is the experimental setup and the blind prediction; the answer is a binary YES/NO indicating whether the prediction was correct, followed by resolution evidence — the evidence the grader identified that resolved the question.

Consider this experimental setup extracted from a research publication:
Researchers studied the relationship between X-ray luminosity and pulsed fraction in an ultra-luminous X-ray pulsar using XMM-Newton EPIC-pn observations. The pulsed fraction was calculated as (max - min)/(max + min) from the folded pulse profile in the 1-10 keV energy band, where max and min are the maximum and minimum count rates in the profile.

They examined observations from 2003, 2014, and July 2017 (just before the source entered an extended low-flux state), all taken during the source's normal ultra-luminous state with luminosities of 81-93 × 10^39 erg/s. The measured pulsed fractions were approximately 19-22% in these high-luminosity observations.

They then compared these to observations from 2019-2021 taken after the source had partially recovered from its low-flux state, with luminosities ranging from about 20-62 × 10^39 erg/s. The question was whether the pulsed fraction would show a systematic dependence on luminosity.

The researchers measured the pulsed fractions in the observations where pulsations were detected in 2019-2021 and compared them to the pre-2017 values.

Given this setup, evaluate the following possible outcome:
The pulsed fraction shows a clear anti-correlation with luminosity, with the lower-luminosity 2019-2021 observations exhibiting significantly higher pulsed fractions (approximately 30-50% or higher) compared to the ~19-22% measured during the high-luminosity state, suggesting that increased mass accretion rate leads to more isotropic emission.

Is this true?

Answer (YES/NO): NO